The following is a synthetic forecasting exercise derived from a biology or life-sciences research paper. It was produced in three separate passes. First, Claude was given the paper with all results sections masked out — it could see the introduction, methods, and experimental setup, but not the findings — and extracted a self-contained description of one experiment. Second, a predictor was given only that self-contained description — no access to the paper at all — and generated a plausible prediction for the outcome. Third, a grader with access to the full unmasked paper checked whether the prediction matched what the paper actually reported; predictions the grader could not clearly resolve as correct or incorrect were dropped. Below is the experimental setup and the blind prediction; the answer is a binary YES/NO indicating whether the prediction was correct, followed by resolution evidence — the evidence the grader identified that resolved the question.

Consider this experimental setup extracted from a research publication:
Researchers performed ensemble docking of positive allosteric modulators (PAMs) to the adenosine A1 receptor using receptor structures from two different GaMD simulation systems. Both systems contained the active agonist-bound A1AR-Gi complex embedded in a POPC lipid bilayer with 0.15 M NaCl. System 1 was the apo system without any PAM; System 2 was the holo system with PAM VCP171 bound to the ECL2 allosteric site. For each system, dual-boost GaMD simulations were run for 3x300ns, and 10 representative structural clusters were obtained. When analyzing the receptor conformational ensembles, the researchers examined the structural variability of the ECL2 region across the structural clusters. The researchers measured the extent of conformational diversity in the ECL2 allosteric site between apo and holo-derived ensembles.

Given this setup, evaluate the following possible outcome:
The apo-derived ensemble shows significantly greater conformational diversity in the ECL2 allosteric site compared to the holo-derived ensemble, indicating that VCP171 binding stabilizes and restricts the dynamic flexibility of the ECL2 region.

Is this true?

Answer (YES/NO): NO